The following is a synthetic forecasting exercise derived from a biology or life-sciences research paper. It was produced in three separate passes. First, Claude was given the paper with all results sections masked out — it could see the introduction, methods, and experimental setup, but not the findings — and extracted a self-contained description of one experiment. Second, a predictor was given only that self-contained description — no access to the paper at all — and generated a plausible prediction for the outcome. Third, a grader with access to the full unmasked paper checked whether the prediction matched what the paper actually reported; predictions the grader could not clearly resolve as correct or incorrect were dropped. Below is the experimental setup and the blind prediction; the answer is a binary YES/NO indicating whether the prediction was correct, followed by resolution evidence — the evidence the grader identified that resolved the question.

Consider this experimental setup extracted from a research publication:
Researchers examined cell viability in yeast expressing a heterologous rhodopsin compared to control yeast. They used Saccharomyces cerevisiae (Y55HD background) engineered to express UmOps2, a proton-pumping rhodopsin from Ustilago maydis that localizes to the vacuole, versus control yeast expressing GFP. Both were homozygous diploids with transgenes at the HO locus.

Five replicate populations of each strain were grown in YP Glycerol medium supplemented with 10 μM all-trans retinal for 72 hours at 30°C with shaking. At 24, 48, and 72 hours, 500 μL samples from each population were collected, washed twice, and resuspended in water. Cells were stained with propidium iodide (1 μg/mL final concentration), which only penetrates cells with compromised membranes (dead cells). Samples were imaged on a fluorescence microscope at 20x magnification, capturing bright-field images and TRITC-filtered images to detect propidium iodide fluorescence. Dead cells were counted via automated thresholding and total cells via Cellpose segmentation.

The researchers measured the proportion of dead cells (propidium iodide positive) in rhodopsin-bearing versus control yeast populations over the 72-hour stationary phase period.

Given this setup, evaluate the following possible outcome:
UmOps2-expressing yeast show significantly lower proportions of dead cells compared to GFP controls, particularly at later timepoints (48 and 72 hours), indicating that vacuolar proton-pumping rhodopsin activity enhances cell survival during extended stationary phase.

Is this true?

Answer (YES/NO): NO